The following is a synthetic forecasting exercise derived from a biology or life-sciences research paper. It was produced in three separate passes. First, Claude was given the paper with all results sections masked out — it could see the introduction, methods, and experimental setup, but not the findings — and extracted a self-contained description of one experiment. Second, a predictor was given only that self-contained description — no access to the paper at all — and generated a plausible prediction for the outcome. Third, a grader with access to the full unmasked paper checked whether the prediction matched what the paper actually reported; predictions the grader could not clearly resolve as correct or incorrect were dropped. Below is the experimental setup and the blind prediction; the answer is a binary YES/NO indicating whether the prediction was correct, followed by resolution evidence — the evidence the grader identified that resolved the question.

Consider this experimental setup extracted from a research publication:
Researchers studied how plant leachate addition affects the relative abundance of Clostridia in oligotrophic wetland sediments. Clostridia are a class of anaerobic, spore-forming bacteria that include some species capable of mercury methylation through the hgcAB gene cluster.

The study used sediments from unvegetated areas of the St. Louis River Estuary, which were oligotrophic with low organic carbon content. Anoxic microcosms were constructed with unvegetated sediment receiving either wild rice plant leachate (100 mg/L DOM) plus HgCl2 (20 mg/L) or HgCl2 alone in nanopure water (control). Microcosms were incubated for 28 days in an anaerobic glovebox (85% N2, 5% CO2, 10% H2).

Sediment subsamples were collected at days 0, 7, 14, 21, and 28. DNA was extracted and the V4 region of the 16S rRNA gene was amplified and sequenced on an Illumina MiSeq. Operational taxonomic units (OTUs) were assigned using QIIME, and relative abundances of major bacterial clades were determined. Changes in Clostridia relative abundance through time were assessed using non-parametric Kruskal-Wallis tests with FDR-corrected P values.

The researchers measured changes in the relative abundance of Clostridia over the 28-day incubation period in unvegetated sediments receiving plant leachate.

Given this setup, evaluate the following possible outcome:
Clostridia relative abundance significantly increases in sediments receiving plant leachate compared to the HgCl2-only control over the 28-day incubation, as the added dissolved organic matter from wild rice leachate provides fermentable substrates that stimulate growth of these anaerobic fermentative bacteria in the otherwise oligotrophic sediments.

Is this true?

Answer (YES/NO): YES